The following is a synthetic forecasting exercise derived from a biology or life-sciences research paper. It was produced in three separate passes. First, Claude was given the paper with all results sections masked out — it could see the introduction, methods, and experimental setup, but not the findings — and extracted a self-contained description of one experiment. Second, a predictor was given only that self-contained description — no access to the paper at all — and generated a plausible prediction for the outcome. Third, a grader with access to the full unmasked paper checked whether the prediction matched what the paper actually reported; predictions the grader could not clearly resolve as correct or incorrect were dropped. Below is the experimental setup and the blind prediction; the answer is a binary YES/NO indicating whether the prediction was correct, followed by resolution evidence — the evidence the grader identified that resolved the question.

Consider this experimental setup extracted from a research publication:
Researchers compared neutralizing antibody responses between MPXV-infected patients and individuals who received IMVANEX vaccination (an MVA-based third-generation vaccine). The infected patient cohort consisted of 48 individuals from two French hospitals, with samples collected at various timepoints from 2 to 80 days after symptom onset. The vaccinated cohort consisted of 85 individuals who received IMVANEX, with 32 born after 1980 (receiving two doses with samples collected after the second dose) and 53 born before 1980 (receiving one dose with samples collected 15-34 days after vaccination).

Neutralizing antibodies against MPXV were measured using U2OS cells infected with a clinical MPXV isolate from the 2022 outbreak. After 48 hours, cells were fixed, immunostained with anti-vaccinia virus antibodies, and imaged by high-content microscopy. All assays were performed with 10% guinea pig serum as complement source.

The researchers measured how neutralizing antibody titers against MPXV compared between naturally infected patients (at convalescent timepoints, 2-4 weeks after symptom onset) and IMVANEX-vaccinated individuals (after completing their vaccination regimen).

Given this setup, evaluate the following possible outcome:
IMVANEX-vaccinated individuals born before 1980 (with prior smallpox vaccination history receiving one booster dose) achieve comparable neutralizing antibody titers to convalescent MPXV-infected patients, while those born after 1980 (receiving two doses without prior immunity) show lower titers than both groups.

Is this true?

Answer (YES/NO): NO